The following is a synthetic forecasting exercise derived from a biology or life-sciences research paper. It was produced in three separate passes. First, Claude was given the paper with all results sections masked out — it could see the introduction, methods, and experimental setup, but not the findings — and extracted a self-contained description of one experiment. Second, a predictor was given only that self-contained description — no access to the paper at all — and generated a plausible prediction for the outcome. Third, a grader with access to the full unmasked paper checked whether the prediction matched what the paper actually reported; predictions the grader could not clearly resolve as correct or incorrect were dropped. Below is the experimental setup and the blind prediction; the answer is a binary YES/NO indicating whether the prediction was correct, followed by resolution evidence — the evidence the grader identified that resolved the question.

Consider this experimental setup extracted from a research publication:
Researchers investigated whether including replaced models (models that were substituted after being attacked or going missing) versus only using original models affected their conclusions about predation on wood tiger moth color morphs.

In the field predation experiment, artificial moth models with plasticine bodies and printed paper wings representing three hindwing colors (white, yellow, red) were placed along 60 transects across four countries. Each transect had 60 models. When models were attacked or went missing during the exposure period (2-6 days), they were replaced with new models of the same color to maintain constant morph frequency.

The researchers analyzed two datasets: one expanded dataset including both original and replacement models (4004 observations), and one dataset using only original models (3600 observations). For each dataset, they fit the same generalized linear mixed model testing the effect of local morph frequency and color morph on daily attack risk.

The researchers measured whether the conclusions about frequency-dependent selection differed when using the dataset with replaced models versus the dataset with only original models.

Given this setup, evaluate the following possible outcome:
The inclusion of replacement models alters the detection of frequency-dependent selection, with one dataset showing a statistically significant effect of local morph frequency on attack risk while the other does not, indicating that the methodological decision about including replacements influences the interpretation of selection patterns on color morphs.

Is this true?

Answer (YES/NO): NO